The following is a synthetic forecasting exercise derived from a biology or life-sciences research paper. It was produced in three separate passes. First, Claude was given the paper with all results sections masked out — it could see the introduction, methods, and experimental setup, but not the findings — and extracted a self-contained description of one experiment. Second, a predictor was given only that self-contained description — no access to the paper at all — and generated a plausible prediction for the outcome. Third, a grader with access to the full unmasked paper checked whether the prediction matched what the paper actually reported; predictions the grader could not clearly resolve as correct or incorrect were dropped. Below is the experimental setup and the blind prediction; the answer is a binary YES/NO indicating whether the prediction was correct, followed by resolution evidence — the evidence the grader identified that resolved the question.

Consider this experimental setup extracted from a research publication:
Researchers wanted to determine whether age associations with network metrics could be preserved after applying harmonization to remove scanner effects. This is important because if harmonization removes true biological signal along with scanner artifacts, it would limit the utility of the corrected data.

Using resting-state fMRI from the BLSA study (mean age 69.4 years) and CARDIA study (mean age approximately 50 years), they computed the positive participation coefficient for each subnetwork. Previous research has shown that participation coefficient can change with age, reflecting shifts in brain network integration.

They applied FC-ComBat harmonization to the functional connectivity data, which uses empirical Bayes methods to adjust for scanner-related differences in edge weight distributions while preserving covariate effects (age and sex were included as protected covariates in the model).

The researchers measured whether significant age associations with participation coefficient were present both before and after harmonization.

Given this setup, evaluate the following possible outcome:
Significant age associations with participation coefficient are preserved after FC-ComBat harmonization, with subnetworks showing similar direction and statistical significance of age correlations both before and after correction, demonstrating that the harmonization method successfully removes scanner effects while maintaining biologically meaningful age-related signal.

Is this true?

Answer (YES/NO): YES